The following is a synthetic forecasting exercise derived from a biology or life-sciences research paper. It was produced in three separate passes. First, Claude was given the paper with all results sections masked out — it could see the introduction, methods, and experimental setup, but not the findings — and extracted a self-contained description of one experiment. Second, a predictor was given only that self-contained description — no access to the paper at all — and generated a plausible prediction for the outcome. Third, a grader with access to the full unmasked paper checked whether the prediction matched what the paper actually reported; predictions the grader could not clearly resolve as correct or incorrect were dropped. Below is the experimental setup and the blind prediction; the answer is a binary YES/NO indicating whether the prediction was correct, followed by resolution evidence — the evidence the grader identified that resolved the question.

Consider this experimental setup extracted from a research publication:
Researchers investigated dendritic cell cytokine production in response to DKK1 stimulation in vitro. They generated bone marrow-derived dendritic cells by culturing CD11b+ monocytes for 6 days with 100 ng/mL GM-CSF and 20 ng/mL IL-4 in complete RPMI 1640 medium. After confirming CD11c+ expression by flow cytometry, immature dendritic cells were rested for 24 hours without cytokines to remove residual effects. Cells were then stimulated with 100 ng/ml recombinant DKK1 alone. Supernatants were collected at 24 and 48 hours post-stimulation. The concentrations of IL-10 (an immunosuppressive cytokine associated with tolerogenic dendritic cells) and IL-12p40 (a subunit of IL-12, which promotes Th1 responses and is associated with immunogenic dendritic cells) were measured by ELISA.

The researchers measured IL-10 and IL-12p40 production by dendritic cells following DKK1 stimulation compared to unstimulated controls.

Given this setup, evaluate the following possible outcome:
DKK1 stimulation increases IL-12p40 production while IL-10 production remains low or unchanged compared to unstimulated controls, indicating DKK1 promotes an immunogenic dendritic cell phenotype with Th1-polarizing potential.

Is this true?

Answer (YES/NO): NO